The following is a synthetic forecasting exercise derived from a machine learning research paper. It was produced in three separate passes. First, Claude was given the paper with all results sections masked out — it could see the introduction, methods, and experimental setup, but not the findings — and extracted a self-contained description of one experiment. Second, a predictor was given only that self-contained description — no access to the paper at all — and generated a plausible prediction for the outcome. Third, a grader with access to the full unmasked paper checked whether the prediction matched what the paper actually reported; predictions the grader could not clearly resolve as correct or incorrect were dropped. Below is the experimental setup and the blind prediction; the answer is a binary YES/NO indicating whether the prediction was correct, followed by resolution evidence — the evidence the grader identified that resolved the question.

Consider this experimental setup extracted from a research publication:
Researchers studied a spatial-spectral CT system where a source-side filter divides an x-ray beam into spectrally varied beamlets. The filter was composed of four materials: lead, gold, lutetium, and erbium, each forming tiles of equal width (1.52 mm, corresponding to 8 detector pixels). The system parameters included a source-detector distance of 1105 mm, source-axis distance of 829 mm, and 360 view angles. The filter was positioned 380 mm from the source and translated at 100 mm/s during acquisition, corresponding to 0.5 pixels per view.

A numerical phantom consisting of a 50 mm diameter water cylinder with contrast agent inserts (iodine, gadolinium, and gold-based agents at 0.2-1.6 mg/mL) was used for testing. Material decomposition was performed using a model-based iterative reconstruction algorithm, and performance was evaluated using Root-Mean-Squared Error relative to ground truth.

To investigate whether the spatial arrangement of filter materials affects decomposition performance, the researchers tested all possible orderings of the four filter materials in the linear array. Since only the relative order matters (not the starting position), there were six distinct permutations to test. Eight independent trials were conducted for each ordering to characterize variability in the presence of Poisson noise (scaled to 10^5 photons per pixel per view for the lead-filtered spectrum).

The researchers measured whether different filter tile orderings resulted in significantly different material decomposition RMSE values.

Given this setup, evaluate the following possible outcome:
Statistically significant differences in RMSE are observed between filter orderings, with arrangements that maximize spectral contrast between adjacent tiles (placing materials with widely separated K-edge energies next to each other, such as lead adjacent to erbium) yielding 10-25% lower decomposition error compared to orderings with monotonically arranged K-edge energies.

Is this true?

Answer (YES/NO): NO